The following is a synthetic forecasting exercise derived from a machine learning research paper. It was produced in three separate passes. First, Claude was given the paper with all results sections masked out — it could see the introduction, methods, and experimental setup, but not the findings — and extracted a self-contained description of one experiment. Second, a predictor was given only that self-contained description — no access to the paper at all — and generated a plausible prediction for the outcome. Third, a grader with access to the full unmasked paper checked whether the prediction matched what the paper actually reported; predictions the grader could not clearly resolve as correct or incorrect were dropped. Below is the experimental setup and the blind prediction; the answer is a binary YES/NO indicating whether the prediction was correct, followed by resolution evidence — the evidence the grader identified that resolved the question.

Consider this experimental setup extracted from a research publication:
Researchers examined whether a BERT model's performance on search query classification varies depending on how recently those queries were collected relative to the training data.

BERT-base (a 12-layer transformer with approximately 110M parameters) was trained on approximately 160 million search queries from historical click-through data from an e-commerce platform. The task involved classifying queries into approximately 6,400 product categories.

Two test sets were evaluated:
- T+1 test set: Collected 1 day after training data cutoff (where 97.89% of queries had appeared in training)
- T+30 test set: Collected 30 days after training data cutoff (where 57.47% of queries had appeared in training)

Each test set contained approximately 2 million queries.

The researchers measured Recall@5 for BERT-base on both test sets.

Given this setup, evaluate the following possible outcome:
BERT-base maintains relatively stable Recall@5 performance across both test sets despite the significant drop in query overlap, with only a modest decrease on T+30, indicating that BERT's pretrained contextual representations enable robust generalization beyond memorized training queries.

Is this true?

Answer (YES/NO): NO